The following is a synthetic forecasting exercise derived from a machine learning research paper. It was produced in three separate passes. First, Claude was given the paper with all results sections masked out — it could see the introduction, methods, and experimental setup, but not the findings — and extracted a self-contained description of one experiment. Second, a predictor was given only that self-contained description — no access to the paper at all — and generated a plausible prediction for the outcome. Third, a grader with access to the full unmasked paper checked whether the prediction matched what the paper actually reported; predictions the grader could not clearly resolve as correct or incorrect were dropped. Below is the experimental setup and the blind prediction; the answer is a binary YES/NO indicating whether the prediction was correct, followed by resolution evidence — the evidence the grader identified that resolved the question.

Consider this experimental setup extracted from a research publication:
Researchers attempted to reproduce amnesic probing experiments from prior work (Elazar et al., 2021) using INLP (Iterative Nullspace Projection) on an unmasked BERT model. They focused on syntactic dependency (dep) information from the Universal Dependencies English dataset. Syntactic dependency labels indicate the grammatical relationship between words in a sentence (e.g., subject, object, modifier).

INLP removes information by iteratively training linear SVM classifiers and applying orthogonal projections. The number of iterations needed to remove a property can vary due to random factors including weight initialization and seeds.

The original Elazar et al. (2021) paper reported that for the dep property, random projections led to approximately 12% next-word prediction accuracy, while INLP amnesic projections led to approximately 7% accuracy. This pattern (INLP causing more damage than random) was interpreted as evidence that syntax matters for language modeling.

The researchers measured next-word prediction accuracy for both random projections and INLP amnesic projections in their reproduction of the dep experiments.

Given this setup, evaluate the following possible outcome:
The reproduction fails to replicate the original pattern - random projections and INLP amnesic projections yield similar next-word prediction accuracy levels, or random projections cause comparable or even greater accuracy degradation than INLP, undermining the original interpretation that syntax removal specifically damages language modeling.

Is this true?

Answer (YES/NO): YES